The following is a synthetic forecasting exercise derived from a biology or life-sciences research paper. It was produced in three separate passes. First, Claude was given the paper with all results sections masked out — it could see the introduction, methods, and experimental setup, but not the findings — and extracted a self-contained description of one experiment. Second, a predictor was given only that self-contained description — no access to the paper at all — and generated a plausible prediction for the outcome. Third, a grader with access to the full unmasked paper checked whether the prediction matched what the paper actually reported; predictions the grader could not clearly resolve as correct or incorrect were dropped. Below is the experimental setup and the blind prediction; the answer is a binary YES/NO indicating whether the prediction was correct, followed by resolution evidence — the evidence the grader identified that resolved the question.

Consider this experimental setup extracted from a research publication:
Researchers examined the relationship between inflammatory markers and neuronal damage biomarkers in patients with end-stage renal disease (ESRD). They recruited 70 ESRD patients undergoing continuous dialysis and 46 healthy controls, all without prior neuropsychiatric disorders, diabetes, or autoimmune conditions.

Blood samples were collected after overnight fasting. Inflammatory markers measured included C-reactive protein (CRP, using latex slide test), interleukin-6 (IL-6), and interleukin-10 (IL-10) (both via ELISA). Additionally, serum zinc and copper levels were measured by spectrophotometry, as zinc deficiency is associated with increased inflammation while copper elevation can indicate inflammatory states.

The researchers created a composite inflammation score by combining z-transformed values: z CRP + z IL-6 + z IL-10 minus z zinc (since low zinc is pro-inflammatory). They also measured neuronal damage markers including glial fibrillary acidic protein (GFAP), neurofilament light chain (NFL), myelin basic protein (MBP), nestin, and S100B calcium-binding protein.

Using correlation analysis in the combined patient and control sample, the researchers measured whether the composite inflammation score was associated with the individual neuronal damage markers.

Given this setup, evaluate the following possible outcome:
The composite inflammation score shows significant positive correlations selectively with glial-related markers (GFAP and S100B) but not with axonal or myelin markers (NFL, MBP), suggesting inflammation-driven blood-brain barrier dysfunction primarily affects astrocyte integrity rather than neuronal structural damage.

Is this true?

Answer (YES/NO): NO